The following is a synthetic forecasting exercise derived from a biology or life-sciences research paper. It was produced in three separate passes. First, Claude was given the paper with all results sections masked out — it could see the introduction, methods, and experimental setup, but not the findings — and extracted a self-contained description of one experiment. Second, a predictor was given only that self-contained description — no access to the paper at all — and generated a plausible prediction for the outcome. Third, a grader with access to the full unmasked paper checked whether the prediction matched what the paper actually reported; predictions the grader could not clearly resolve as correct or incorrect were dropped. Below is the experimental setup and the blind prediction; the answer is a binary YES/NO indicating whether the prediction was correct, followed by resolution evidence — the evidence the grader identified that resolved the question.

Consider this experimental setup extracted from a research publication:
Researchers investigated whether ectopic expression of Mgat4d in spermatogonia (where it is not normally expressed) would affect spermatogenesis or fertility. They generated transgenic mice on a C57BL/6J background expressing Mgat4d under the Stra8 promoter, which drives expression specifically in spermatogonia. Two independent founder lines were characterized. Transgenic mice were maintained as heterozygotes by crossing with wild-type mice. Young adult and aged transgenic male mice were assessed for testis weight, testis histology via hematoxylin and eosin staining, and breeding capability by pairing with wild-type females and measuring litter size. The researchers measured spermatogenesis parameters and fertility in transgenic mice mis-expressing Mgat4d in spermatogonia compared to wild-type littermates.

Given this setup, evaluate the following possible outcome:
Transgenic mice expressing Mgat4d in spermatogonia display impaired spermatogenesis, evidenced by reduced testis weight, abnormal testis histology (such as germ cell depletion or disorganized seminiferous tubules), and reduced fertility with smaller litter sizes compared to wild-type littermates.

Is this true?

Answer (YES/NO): NO